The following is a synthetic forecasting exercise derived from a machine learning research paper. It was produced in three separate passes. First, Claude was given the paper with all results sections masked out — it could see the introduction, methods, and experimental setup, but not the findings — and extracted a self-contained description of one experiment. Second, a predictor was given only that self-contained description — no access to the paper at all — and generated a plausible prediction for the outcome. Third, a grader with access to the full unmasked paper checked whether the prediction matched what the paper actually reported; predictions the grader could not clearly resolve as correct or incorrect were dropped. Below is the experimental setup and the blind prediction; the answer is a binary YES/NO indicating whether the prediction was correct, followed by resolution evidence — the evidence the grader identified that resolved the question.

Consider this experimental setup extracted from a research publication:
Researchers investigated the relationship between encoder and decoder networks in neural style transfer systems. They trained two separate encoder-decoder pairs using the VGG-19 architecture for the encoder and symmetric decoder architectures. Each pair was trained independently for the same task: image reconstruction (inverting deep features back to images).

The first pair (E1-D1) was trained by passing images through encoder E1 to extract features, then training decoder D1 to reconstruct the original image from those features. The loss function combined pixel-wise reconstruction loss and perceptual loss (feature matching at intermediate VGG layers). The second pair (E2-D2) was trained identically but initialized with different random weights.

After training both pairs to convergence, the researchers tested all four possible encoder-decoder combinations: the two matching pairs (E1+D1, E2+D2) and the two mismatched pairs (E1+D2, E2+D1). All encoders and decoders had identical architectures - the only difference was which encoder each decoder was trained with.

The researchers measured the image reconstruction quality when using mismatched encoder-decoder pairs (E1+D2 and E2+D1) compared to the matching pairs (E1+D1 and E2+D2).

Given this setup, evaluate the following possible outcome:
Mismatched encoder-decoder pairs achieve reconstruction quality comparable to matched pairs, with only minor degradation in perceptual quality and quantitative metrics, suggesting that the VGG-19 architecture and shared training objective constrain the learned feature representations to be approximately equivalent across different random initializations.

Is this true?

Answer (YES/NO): NO